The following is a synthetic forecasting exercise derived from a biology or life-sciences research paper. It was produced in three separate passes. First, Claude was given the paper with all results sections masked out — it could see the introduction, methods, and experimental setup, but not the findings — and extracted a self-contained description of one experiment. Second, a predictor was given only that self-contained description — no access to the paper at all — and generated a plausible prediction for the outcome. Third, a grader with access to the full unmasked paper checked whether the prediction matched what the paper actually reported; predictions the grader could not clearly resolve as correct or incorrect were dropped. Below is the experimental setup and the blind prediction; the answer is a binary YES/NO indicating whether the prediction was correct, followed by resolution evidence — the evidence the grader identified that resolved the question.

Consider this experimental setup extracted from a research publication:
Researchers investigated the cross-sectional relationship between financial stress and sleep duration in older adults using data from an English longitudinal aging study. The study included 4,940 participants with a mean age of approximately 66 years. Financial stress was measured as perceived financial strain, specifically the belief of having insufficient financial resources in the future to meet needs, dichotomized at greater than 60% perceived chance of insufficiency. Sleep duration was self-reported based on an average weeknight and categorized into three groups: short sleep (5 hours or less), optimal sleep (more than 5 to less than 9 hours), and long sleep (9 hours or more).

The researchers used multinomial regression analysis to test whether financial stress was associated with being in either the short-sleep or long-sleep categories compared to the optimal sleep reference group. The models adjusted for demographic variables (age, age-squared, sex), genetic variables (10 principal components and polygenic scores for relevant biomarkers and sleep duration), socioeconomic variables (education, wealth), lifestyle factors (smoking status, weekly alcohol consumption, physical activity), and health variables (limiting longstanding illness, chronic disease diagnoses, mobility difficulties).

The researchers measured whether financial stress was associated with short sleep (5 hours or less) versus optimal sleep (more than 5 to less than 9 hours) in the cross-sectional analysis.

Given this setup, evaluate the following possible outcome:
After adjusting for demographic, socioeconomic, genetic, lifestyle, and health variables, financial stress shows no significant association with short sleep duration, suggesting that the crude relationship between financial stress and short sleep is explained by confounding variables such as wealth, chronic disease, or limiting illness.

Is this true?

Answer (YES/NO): NO